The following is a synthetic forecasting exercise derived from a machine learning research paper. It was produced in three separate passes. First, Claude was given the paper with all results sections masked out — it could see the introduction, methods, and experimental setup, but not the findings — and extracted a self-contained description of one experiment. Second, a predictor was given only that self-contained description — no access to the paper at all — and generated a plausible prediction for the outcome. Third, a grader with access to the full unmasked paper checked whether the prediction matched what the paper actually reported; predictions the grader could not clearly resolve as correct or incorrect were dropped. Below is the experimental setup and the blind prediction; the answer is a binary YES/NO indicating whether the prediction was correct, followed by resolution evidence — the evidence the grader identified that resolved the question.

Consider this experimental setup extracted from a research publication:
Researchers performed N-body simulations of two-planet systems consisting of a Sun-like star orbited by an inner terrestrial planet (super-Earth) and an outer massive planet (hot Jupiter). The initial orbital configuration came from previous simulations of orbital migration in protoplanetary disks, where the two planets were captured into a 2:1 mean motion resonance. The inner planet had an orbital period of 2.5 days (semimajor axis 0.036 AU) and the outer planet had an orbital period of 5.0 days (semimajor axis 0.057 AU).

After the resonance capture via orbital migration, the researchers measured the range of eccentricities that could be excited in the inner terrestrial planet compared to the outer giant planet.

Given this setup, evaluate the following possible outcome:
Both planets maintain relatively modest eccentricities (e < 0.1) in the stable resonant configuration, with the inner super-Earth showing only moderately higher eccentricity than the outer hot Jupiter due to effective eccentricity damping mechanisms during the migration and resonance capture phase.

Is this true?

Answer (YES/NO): NO